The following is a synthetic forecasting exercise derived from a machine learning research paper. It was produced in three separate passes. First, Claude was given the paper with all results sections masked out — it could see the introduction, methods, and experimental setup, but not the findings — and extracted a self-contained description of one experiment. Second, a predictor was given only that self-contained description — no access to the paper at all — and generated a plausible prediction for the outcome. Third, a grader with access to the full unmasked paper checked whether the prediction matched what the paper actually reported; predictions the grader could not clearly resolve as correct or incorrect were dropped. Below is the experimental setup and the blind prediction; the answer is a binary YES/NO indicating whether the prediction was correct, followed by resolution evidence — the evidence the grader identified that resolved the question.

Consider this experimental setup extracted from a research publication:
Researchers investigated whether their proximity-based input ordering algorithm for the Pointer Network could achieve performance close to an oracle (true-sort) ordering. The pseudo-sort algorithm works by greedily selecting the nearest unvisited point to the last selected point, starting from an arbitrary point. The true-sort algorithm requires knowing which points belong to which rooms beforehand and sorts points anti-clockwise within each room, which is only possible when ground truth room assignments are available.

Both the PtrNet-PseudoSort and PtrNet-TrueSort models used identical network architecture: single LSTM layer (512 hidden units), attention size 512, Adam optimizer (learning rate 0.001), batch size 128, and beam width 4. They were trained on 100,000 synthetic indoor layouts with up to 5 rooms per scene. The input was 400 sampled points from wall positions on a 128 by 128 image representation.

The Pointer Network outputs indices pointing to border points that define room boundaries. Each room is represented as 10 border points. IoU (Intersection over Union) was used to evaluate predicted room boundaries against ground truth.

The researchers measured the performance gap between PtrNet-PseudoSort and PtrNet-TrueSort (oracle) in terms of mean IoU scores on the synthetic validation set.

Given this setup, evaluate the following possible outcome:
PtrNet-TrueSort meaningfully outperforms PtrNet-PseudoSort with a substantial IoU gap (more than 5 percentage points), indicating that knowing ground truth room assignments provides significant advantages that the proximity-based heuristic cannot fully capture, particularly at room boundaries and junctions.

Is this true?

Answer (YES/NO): YES